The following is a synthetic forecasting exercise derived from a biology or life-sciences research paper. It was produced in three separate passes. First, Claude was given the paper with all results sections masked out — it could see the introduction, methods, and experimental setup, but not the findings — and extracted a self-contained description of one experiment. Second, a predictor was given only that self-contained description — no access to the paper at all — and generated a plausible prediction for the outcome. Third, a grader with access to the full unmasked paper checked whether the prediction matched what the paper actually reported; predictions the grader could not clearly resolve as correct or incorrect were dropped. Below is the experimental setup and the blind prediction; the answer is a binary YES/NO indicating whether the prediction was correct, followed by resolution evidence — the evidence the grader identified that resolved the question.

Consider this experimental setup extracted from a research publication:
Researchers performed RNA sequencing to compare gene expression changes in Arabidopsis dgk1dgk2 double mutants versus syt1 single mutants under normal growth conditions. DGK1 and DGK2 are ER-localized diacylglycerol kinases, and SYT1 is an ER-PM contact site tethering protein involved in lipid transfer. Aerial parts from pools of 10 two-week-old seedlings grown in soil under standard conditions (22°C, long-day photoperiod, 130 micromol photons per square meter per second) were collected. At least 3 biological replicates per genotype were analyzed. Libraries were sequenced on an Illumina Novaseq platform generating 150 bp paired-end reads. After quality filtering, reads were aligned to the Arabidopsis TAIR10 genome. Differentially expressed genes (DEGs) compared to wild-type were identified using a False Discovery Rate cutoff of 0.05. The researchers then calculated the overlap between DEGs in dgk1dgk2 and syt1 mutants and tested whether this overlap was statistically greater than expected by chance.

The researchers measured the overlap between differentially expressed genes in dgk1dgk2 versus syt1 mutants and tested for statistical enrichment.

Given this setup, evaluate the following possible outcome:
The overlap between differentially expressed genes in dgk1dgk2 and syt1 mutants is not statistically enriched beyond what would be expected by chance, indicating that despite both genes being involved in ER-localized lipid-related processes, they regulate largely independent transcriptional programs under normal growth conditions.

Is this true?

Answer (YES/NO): NO